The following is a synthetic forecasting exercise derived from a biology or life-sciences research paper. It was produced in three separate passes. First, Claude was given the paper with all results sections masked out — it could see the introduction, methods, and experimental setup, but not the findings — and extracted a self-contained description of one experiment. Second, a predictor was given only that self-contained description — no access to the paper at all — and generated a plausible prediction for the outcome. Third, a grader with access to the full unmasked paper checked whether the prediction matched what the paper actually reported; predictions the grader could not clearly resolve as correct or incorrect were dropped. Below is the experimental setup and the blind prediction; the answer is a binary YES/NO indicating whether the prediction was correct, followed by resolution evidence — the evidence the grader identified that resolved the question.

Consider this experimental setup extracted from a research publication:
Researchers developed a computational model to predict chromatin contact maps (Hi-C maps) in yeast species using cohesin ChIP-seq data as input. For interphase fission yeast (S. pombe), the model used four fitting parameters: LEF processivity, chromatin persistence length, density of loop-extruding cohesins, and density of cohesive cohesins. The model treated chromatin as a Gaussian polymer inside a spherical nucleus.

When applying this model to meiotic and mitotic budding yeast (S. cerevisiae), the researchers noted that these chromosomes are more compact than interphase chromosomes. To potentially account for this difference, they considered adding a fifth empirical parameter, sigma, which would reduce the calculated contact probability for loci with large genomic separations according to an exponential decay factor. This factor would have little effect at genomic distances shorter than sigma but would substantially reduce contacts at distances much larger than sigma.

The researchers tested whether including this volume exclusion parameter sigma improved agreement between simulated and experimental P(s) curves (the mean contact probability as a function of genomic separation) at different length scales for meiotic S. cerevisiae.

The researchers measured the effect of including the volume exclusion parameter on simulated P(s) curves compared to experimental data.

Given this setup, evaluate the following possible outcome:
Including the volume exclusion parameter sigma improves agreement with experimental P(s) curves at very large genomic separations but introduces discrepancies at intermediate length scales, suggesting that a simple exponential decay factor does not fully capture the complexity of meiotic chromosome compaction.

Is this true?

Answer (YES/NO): NO